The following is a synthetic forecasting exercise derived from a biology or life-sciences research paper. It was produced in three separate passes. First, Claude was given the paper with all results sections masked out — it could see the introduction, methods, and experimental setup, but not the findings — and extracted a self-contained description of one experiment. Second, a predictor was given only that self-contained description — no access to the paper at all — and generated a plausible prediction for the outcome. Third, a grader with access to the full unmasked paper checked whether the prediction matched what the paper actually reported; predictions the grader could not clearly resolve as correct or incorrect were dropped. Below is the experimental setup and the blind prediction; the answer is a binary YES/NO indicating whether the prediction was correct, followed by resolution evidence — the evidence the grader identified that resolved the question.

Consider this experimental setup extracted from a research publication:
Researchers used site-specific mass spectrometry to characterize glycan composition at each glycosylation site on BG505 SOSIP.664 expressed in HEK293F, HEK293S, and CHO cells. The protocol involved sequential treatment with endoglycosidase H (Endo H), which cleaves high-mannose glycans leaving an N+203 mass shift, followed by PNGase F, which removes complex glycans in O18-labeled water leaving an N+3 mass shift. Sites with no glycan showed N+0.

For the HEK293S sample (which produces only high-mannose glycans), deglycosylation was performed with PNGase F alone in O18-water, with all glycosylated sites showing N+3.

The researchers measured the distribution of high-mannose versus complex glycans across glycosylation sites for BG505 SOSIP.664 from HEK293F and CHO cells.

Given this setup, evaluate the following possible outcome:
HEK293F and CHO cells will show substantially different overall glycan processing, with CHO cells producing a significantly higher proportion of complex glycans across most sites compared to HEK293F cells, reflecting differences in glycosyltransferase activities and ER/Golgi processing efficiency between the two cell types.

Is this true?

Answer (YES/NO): NO